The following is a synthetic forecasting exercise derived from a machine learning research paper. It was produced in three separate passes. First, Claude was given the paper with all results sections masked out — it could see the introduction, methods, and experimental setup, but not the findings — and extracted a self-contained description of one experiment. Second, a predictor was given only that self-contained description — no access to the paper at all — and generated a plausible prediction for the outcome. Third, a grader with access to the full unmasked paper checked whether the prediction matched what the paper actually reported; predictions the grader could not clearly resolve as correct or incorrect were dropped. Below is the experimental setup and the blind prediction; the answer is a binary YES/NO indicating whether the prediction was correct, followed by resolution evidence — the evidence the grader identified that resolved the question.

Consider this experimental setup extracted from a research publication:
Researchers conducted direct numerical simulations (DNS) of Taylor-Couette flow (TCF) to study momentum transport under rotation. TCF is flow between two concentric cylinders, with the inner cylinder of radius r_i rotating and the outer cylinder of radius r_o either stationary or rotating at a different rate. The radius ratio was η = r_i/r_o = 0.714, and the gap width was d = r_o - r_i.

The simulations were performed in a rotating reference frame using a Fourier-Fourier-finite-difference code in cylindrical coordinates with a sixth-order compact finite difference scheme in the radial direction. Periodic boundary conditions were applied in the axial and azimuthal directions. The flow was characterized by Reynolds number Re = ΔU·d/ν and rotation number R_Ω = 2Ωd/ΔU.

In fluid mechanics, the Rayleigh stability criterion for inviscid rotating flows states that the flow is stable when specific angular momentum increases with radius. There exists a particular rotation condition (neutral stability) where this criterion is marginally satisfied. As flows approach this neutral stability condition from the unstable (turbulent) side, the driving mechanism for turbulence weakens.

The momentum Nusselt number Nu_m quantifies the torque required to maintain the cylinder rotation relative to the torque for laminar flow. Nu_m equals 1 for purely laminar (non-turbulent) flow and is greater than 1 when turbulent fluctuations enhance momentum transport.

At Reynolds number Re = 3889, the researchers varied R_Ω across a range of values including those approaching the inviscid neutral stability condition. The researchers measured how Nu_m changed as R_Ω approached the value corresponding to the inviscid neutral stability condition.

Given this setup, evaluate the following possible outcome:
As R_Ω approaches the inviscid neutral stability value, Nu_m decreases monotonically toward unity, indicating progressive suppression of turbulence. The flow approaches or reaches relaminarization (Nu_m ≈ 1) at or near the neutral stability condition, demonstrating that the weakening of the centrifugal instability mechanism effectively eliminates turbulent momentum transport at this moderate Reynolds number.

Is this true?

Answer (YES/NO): YES